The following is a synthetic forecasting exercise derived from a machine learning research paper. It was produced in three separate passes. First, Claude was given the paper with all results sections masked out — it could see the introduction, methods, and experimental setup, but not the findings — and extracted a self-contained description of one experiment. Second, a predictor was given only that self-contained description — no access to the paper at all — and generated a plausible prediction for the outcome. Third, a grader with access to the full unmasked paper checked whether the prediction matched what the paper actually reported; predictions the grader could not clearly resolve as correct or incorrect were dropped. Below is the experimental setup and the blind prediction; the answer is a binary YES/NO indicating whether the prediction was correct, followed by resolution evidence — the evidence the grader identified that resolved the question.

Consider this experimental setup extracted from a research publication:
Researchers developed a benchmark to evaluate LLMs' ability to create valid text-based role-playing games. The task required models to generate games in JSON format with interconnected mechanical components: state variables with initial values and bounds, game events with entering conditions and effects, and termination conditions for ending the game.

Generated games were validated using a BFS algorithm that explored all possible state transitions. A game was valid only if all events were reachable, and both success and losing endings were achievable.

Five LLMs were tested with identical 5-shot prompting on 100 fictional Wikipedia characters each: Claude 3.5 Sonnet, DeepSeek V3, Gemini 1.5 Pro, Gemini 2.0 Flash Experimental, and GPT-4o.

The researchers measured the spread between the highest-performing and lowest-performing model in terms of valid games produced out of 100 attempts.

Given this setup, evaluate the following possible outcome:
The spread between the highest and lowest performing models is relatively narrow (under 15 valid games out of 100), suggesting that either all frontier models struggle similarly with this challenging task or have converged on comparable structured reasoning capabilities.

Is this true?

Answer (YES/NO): NO